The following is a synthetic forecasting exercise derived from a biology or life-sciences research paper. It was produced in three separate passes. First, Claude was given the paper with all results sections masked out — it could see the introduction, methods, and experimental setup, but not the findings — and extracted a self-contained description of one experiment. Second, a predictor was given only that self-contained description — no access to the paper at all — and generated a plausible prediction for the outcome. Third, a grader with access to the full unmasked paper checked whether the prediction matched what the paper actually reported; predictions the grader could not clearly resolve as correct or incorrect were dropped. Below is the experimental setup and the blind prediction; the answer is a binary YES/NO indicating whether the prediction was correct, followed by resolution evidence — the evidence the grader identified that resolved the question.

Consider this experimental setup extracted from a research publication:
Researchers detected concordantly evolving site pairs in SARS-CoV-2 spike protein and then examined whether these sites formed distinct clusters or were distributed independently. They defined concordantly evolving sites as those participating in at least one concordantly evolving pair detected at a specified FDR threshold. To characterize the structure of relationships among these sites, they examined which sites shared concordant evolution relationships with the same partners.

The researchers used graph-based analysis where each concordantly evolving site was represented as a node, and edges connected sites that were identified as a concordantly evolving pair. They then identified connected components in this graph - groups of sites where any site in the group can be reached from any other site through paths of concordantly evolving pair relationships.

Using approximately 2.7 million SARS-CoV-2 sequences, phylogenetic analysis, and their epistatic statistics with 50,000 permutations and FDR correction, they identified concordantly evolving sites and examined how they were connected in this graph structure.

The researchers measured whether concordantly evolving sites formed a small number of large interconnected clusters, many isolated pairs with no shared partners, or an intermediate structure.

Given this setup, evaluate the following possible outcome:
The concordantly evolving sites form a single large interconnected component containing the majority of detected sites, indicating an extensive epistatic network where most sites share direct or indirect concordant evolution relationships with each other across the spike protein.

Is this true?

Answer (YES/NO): NO